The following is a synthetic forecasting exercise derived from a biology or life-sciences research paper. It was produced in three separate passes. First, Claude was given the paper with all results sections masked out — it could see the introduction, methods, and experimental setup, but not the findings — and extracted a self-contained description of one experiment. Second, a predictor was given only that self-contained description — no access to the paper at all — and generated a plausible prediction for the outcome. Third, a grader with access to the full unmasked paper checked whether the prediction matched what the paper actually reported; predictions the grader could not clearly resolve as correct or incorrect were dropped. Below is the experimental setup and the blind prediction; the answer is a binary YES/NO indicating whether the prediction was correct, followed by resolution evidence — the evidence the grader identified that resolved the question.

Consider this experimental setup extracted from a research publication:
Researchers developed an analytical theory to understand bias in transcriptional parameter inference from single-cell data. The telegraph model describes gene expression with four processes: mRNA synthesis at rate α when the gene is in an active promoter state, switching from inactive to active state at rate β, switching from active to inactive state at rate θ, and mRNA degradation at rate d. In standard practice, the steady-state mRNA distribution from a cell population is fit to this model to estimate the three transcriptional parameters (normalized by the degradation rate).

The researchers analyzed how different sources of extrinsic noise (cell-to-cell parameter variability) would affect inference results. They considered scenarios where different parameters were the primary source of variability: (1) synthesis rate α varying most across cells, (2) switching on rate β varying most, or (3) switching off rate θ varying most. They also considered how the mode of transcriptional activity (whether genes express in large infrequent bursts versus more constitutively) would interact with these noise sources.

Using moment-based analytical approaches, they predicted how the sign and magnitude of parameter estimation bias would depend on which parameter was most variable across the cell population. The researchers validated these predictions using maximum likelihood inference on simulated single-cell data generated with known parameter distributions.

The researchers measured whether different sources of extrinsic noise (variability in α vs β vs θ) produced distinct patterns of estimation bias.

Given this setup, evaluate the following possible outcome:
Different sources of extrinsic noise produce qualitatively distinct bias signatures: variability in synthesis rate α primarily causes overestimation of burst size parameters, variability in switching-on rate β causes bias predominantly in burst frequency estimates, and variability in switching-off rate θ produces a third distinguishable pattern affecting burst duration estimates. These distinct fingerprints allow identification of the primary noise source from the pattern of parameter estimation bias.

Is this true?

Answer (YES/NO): NO